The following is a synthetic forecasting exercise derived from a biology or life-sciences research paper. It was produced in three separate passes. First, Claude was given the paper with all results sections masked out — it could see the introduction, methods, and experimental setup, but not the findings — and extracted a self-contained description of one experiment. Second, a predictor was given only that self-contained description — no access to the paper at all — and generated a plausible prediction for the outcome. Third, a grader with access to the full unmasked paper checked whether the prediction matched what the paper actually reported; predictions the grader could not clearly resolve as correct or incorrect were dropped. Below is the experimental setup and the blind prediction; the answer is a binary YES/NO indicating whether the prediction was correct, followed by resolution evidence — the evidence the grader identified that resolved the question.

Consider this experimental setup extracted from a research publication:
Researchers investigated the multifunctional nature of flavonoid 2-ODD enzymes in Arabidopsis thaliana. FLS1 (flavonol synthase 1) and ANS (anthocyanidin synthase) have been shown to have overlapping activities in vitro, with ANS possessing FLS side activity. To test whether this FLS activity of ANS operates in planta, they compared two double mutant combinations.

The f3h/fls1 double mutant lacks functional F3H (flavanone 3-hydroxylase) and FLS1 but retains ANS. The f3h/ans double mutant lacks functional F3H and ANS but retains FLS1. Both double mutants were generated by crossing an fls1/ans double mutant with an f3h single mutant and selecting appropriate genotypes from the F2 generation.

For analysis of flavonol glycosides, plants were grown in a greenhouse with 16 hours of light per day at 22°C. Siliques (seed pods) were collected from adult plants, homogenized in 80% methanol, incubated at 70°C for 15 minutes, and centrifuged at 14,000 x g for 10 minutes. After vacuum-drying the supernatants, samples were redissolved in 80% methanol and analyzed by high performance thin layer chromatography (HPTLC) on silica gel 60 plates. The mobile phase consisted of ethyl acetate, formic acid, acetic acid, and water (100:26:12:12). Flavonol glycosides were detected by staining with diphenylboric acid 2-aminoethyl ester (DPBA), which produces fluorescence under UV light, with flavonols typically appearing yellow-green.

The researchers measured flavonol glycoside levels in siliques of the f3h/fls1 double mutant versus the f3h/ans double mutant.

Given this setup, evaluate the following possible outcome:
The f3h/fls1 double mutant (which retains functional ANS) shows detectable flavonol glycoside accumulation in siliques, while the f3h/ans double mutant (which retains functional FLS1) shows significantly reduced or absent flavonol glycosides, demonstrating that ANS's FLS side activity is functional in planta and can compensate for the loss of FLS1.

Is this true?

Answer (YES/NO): NO